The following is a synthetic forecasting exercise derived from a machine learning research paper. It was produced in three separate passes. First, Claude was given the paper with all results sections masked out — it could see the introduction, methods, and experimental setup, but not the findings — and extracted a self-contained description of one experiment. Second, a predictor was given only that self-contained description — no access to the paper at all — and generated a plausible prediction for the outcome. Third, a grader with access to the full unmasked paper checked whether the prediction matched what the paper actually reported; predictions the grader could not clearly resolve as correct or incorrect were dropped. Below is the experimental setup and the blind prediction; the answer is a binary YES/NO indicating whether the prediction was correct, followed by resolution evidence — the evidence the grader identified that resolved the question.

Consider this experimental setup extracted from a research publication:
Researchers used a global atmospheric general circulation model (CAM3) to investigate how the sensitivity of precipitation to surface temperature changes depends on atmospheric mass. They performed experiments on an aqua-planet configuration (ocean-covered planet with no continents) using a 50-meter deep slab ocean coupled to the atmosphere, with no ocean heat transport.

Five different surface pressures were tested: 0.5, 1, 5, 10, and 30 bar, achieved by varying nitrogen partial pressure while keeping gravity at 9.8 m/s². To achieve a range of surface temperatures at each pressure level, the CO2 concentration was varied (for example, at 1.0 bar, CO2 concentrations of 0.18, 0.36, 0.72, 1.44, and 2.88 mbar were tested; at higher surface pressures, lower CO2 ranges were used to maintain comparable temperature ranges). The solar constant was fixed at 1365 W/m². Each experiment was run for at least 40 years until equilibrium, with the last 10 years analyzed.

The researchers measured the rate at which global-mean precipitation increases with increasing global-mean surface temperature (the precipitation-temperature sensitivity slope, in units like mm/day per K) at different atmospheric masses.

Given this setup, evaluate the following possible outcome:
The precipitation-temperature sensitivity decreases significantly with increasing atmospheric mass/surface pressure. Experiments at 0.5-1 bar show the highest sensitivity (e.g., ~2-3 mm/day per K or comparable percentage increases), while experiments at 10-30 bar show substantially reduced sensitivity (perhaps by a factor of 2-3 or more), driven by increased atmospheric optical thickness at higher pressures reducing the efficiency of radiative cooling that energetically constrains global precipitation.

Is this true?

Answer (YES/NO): NO